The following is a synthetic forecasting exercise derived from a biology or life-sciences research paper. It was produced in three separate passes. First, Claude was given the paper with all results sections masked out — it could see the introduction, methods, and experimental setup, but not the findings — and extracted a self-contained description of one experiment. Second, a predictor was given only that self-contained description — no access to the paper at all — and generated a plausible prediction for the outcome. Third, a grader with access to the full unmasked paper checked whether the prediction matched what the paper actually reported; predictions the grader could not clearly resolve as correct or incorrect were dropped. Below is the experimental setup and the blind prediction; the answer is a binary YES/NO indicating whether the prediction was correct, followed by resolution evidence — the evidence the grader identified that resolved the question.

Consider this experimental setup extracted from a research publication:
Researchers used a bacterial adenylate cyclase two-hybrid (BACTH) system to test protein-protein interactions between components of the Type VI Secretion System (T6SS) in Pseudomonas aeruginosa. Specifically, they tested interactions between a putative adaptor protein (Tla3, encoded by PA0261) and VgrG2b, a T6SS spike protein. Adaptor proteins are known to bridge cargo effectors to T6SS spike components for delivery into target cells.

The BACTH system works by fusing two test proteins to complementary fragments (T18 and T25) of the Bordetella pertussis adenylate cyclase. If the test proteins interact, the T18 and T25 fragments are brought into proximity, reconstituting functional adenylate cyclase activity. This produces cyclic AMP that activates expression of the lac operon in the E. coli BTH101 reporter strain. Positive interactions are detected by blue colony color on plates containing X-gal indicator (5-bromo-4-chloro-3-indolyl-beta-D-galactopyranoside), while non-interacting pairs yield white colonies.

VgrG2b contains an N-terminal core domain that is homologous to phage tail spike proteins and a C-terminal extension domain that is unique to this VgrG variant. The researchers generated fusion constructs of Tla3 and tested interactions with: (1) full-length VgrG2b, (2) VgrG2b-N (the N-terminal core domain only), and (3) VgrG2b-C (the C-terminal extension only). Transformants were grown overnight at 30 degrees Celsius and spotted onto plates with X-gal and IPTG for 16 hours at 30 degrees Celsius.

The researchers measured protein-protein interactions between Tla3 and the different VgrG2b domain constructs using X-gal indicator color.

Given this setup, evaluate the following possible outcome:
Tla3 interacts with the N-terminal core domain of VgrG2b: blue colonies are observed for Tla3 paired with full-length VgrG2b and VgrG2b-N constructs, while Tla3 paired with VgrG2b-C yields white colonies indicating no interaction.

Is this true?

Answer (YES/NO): NO